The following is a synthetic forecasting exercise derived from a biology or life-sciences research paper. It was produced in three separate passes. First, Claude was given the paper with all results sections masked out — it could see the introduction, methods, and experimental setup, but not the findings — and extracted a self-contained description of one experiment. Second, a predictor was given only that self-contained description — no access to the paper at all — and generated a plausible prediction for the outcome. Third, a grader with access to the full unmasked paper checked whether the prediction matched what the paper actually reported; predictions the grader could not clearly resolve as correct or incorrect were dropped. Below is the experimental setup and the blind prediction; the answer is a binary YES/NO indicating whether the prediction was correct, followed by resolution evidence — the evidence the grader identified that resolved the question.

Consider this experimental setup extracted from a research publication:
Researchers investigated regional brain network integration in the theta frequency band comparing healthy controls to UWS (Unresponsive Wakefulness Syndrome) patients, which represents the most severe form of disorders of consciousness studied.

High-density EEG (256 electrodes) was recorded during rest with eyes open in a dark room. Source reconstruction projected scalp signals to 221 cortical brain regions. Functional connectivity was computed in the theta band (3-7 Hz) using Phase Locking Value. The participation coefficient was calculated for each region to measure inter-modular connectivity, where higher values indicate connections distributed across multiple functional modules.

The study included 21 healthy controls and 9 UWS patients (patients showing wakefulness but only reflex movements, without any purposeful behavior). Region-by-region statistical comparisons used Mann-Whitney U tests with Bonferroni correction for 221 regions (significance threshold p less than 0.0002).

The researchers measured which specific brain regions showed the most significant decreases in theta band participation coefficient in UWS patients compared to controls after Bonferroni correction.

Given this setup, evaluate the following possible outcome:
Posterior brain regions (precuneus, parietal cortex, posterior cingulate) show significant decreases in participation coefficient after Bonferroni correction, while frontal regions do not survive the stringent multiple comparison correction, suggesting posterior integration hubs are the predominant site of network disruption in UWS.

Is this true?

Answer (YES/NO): NO